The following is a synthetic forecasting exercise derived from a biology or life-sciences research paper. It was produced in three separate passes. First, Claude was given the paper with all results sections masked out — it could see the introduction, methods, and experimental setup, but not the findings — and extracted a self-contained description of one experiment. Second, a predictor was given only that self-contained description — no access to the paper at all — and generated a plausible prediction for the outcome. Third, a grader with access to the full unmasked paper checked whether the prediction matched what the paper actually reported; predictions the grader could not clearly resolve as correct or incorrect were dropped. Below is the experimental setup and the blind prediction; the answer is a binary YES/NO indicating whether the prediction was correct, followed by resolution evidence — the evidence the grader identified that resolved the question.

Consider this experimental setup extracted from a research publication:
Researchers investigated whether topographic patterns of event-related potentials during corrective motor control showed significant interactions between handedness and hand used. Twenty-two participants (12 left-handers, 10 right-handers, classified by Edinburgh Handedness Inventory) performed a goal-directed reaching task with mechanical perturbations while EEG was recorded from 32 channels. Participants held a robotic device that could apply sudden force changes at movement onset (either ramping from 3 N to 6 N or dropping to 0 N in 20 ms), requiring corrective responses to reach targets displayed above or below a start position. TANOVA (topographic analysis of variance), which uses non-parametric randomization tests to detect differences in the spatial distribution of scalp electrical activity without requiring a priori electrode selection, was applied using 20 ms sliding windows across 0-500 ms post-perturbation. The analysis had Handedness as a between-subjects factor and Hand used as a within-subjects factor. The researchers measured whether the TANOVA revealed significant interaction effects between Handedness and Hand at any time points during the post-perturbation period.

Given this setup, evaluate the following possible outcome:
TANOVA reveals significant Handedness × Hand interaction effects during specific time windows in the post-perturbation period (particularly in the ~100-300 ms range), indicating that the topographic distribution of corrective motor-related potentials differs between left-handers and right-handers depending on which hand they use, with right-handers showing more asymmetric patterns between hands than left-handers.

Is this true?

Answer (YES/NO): NO